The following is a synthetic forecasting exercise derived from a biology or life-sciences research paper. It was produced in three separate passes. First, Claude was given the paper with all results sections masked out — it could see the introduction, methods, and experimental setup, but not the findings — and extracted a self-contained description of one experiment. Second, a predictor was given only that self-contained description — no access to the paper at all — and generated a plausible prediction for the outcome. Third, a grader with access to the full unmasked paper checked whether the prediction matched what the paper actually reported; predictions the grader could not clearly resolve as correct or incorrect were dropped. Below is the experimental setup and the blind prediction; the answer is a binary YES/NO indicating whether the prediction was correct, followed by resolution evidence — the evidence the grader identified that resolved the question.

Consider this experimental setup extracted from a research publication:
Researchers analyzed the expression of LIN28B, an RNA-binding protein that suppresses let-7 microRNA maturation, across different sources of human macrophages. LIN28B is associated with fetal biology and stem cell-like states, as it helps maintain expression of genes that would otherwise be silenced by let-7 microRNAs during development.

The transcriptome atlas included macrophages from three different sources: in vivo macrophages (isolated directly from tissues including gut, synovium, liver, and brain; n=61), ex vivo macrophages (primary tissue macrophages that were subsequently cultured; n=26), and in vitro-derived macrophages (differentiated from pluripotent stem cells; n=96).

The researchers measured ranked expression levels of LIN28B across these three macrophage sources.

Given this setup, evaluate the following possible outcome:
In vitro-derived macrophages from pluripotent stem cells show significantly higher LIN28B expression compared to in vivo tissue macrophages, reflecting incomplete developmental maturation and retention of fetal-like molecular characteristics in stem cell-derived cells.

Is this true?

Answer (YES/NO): YES